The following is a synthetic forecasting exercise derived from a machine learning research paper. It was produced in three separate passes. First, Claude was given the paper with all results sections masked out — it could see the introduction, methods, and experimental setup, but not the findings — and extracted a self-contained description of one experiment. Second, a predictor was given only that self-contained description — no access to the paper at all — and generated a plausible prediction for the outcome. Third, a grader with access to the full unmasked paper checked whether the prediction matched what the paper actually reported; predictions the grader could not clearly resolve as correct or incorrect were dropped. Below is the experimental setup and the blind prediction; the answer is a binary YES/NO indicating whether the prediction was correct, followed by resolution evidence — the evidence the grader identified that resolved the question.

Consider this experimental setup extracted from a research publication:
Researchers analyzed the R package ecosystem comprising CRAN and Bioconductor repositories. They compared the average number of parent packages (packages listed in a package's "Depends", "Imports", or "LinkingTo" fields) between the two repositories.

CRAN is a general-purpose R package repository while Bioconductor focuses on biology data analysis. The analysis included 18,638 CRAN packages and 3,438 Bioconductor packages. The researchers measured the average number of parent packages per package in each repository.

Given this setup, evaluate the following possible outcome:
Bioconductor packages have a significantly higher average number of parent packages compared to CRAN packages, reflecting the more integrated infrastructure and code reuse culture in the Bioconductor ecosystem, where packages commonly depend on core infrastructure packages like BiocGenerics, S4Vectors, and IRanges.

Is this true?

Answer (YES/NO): YES